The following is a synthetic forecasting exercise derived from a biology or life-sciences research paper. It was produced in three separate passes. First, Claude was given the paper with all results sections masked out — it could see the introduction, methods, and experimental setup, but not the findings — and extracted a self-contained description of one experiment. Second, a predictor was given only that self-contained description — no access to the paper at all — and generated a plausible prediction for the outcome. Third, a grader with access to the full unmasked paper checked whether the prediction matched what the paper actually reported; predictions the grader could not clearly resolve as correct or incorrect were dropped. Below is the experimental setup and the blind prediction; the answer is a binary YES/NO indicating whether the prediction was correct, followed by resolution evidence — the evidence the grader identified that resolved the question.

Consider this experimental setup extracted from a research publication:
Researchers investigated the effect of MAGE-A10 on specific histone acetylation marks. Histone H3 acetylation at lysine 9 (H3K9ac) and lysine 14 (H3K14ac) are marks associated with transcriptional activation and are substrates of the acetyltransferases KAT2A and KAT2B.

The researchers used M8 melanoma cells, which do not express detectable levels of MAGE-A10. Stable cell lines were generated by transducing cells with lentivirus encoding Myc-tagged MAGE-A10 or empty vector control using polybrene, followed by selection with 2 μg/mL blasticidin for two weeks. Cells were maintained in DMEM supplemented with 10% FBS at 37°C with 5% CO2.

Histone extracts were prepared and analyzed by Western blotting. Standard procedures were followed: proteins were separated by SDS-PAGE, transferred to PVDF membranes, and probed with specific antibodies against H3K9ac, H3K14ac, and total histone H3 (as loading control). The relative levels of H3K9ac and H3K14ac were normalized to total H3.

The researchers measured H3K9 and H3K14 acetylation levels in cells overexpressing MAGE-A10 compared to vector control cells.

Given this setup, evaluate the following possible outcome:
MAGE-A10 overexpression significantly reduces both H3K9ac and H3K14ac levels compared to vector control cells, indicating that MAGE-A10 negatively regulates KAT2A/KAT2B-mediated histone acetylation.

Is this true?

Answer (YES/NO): NO